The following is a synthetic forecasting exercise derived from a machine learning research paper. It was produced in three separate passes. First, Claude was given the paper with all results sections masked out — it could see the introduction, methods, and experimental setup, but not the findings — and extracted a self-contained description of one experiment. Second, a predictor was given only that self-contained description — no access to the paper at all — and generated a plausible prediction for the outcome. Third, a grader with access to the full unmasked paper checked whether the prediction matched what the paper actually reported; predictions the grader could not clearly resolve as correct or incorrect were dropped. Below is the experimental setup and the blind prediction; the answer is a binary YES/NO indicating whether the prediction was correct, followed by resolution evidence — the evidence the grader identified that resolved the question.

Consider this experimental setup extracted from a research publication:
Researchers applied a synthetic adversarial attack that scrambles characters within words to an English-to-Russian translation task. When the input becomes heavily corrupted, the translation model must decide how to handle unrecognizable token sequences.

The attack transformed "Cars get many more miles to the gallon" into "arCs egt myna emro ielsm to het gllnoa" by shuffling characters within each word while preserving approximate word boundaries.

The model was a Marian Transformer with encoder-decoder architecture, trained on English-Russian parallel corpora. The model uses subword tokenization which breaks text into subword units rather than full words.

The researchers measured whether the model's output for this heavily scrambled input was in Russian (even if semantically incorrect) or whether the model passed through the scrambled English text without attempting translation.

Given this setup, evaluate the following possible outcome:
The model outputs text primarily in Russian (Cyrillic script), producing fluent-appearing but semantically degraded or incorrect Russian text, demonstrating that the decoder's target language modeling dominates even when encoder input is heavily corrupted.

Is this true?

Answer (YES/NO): NO